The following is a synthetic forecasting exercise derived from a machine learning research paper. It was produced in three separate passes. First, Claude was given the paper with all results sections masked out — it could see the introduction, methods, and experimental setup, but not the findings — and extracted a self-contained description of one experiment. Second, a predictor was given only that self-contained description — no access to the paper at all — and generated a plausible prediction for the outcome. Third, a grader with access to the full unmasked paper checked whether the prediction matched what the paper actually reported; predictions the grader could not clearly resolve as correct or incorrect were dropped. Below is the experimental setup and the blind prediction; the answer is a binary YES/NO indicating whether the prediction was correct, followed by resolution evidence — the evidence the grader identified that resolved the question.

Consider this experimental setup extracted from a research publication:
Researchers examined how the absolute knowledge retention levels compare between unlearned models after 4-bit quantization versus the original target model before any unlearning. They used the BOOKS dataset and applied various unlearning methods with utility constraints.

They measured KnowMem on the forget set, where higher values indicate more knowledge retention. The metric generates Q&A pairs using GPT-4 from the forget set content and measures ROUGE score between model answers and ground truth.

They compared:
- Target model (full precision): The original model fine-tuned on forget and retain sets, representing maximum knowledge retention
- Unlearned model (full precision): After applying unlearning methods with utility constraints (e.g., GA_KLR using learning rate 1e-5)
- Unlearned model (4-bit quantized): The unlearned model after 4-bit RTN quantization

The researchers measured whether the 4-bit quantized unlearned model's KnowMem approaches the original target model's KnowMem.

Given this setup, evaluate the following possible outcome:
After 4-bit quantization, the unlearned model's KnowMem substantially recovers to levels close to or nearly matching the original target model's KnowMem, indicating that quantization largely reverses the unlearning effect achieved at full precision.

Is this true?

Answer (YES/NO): YES